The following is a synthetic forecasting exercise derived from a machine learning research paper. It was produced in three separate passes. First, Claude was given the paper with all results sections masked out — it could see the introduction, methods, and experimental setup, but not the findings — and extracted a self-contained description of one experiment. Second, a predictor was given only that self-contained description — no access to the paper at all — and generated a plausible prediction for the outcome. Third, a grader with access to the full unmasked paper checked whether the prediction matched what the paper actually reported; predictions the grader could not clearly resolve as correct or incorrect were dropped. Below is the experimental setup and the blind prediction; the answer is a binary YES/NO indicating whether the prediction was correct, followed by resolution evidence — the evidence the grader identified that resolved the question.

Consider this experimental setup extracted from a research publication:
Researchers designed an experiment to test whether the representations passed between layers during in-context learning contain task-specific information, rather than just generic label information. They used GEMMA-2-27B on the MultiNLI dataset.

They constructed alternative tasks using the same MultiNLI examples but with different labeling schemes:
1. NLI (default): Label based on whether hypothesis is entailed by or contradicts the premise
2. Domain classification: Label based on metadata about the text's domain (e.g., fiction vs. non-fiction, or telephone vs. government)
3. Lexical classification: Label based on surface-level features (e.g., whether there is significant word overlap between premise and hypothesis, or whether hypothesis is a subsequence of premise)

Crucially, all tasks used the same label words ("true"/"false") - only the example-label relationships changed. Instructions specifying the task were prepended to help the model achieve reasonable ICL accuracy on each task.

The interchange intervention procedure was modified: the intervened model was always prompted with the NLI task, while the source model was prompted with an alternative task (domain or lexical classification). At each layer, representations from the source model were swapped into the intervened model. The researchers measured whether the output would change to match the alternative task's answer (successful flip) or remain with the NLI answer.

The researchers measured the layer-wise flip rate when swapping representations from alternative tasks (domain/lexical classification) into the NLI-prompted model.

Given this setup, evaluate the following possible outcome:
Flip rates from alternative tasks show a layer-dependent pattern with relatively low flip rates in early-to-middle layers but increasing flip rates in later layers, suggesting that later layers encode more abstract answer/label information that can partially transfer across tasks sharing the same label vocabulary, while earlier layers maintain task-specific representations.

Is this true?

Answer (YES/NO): NO